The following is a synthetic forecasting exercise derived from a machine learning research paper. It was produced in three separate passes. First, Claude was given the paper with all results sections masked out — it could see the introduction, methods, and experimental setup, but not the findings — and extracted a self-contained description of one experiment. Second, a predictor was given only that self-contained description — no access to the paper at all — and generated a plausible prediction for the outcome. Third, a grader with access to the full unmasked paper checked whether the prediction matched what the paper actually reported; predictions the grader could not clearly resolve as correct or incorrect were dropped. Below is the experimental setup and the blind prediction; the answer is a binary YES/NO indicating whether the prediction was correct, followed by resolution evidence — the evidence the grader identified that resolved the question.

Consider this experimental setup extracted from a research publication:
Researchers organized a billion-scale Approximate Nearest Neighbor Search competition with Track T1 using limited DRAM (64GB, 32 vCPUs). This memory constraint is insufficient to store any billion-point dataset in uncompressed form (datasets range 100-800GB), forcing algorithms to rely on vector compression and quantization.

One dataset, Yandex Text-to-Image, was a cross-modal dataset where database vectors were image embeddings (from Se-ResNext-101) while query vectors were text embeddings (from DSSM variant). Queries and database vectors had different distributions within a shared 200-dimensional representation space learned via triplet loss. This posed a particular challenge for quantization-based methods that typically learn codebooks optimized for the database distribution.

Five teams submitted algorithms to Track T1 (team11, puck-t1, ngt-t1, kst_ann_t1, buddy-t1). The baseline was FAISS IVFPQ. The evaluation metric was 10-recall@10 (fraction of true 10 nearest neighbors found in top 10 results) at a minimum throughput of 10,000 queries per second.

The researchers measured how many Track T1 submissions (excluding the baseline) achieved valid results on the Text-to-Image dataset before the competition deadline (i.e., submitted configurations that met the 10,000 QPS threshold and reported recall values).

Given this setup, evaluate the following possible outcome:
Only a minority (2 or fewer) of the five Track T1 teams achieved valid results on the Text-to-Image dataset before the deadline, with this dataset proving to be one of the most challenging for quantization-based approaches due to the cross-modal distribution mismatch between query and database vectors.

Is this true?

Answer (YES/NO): YES